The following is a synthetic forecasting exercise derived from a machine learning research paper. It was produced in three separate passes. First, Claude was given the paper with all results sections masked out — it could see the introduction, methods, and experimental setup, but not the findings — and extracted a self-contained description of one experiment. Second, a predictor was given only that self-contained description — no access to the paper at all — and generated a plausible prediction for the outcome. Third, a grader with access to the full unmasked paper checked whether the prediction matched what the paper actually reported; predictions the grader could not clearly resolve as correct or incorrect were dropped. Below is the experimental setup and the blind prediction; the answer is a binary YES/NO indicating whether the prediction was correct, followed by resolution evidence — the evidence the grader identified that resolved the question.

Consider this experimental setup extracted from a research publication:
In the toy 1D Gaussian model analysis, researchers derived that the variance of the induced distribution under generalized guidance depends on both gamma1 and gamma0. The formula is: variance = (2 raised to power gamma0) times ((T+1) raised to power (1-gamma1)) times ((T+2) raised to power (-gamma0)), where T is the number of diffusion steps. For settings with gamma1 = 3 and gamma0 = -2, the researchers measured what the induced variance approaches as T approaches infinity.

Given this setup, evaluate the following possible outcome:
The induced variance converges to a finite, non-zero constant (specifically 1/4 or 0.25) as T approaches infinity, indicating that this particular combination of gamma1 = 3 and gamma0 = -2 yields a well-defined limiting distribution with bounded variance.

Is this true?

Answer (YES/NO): YES